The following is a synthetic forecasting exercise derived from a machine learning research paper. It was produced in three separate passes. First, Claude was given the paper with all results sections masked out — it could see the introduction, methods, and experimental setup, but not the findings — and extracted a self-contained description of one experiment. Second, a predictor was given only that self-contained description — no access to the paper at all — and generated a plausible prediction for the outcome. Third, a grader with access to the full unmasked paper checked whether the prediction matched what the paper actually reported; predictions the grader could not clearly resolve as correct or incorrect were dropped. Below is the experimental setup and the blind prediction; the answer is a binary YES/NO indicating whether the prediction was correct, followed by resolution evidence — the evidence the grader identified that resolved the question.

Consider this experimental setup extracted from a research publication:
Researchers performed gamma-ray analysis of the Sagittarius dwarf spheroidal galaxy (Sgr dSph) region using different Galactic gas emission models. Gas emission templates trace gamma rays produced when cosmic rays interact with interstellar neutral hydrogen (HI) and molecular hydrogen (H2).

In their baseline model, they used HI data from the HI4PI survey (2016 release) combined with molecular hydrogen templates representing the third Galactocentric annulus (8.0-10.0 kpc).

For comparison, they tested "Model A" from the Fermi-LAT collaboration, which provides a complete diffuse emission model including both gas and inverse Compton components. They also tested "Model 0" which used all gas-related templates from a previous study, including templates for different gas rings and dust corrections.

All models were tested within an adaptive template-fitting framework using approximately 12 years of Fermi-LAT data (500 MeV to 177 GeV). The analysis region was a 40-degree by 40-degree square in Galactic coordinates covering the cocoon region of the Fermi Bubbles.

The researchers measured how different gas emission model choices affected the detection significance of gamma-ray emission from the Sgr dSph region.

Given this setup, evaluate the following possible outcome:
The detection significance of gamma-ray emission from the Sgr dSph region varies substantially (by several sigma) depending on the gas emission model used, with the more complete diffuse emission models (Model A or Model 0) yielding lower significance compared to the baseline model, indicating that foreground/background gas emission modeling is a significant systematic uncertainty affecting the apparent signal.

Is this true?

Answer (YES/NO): NO